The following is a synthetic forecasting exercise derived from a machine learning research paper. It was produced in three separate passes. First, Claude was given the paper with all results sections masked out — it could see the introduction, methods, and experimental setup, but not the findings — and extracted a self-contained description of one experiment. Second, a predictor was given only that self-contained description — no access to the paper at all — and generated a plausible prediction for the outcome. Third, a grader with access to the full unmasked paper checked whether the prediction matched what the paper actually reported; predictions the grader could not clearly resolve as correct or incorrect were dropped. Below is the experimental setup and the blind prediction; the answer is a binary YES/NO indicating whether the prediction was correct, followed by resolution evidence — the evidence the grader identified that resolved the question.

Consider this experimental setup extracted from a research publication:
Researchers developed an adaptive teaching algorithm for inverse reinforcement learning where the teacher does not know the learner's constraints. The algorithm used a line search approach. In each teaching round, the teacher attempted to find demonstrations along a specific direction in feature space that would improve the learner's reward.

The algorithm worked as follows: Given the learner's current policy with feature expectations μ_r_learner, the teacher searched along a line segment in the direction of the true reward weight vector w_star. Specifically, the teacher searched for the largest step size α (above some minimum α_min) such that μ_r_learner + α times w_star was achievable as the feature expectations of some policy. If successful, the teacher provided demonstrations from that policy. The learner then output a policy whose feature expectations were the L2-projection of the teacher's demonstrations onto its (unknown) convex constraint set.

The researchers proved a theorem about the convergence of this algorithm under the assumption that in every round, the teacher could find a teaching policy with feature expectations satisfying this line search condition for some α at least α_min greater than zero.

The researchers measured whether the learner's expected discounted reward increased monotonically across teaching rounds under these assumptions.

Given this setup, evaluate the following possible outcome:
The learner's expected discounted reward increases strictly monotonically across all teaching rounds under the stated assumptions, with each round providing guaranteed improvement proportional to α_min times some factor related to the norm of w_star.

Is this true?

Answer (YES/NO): NO